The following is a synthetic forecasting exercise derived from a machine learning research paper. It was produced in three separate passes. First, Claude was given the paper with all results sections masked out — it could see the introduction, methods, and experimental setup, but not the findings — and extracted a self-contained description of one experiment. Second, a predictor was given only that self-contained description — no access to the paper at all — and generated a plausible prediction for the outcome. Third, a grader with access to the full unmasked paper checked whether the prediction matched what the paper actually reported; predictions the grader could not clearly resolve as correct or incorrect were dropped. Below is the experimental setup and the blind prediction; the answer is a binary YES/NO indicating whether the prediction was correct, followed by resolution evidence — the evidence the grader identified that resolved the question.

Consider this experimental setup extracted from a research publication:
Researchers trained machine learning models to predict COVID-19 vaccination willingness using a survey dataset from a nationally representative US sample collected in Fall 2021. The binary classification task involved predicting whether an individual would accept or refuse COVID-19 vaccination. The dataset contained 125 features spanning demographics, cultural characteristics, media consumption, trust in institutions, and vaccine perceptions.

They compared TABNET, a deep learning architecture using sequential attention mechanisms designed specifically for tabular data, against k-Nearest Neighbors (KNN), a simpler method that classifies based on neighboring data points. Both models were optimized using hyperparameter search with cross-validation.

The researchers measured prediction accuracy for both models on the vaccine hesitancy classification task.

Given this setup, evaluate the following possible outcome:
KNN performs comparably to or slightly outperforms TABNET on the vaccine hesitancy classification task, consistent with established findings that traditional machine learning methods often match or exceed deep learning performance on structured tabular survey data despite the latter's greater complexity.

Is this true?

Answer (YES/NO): YES